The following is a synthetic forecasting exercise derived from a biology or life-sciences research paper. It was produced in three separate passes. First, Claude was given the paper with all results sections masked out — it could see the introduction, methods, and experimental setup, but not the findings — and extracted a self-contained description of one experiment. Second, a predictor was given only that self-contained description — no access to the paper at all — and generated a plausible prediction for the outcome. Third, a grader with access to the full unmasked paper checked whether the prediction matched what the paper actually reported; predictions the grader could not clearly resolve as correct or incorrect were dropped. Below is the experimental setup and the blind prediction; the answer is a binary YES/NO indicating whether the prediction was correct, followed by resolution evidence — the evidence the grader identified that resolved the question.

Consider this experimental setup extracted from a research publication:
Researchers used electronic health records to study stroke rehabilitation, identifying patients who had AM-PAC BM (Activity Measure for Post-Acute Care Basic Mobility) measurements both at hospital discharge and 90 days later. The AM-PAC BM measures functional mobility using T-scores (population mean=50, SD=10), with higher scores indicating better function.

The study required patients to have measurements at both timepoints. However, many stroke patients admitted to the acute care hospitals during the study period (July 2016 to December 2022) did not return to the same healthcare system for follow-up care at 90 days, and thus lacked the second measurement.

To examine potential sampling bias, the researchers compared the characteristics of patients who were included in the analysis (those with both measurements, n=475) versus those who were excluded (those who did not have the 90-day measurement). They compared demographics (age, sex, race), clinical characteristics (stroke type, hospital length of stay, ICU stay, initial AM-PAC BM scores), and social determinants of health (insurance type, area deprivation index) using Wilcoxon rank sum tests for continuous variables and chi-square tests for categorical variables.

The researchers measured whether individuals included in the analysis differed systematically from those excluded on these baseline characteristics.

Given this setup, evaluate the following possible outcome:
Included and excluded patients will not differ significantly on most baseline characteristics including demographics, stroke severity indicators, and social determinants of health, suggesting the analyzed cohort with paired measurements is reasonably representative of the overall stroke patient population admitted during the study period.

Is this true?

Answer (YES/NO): NO